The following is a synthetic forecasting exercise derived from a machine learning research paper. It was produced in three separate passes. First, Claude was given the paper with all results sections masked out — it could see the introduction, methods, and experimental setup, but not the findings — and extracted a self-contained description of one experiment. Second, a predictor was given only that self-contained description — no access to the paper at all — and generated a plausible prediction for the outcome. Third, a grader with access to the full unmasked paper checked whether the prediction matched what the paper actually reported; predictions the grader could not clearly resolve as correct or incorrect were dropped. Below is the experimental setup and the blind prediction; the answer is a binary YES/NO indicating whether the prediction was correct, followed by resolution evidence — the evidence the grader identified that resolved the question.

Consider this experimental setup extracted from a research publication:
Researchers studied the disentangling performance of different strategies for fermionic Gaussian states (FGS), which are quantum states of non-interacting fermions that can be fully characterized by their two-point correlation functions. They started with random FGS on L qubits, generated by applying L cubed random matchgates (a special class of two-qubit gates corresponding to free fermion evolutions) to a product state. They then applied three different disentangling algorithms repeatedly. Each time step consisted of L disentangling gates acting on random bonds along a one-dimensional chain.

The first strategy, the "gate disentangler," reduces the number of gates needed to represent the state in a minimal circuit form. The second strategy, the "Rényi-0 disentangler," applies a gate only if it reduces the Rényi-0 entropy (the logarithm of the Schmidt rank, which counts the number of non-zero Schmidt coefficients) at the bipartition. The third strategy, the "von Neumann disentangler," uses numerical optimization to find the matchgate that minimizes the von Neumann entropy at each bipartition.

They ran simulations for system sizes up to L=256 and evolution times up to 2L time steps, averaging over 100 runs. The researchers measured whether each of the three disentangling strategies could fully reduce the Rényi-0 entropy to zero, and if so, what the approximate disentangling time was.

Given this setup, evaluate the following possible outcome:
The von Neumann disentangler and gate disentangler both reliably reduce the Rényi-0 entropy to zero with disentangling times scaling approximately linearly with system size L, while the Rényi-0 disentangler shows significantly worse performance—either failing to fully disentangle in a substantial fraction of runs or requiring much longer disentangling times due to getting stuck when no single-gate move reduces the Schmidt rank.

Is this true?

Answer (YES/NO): NO